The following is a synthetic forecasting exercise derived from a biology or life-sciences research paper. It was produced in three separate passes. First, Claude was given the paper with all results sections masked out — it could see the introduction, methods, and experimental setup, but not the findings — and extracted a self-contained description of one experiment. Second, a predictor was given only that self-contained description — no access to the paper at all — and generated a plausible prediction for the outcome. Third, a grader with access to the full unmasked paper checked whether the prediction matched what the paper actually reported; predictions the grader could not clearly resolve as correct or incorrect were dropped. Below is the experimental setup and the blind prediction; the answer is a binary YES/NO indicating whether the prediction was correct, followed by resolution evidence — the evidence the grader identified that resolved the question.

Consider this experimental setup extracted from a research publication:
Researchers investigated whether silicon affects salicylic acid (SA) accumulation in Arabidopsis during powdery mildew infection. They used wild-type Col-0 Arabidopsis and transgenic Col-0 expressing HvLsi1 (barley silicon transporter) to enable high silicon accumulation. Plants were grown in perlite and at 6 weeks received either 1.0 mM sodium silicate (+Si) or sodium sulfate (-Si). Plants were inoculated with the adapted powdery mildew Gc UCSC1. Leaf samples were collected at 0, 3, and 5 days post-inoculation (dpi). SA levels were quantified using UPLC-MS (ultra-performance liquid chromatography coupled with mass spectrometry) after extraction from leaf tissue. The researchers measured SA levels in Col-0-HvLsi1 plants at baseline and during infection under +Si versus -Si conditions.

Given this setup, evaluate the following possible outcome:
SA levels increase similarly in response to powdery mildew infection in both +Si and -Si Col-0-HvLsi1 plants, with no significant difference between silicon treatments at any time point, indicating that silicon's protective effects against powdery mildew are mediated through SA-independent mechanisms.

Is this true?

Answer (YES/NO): NO